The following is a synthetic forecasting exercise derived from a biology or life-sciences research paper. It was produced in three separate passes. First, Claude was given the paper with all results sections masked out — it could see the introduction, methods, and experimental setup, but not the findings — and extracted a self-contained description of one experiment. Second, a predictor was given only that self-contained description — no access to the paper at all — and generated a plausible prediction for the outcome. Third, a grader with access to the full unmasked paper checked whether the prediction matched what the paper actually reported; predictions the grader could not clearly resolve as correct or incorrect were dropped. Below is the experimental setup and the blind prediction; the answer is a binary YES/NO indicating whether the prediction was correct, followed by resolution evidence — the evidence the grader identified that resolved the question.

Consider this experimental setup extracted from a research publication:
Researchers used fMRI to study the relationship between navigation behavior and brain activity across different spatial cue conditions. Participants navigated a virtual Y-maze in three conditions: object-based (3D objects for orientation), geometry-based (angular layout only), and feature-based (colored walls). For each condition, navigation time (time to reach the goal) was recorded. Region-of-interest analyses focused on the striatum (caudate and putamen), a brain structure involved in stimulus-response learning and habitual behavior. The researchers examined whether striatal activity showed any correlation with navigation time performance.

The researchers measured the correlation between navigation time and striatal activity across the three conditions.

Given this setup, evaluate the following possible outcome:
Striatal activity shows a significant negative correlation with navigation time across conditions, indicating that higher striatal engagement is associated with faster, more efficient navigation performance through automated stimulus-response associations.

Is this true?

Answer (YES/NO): NO